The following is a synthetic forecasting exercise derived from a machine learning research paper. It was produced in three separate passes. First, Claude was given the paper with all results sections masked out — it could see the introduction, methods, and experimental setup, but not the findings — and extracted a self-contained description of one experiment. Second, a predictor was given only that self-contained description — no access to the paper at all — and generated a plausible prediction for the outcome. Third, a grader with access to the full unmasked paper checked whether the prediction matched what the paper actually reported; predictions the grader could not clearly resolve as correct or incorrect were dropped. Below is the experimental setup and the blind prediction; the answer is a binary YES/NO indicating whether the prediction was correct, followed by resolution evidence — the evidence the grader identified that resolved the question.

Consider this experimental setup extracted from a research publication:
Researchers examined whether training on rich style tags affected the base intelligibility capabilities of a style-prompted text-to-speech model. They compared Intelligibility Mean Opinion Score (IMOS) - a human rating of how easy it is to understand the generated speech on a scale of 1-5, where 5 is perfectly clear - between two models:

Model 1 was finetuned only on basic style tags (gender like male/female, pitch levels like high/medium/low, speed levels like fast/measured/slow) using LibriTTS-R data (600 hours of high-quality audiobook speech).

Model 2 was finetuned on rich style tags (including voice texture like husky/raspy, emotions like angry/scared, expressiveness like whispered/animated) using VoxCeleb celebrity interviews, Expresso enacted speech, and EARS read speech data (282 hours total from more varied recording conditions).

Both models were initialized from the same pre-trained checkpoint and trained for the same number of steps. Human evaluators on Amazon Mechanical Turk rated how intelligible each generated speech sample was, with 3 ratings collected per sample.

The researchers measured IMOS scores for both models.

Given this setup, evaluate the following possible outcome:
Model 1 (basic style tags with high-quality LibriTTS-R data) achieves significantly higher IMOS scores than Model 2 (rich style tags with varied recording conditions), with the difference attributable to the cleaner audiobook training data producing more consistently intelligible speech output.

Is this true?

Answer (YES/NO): NO